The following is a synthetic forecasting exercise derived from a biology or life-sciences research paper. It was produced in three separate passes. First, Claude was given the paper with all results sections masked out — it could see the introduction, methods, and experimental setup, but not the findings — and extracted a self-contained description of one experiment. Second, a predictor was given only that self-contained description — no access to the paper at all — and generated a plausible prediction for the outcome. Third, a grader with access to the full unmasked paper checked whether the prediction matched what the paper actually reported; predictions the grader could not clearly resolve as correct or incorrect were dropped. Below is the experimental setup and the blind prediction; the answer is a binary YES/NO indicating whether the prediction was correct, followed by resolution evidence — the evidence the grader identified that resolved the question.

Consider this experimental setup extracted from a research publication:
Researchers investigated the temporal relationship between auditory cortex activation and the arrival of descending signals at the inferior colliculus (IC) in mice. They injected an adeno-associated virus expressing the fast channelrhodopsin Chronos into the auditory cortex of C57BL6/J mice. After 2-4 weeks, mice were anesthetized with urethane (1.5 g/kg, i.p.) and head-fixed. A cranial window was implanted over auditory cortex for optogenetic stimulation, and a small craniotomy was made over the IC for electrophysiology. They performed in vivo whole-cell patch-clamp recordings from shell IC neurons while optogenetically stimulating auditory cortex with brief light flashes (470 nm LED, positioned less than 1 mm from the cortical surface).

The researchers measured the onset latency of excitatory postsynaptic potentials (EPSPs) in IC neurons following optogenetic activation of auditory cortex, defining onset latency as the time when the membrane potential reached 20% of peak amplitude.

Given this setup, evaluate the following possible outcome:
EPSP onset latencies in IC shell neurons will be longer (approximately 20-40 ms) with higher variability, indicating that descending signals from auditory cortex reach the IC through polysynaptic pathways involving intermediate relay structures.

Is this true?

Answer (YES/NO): NO